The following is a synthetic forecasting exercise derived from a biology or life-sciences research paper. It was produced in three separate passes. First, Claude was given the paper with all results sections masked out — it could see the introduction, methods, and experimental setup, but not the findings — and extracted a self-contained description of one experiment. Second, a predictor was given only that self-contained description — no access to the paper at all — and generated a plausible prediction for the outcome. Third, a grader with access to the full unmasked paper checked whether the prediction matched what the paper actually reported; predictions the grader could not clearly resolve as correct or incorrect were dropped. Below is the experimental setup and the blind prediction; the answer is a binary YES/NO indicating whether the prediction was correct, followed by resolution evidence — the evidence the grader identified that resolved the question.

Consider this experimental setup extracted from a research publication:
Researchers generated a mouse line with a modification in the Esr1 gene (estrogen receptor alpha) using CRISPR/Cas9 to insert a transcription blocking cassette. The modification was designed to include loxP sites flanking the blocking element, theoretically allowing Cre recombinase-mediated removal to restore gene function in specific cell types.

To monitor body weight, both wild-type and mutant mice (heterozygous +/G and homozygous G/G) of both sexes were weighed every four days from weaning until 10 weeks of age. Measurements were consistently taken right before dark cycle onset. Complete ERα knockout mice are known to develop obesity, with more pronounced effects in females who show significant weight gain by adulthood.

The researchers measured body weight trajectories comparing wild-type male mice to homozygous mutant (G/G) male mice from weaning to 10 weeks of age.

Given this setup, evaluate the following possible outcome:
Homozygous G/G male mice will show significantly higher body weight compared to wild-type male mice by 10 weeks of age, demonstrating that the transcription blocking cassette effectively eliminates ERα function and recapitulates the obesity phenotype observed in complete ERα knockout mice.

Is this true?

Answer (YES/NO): NO